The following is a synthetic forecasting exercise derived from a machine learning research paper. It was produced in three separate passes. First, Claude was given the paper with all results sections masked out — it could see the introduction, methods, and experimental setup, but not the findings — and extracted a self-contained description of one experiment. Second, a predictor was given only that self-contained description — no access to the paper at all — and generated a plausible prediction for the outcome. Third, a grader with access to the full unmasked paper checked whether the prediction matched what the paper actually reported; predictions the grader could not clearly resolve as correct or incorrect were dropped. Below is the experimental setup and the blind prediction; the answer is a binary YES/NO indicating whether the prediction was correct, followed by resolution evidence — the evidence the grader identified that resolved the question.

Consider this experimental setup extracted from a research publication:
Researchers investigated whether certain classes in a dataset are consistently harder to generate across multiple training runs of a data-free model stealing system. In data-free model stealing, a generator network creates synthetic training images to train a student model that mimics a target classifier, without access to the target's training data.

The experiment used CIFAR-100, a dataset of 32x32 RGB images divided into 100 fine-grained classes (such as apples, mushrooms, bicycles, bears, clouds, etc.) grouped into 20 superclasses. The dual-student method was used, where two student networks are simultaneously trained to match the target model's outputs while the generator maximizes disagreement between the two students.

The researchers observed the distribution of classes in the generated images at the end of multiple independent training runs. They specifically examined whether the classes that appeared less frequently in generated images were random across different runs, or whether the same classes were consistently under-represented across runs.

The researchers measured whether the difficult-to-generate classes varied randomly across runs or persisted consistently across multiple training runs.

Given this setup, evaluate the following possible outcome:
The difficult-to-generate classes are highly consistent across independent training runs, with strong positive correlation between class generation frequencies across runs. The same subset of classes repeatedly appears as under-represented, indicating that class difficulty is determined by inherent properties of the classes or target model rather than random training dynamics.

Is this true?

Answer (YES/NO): YES